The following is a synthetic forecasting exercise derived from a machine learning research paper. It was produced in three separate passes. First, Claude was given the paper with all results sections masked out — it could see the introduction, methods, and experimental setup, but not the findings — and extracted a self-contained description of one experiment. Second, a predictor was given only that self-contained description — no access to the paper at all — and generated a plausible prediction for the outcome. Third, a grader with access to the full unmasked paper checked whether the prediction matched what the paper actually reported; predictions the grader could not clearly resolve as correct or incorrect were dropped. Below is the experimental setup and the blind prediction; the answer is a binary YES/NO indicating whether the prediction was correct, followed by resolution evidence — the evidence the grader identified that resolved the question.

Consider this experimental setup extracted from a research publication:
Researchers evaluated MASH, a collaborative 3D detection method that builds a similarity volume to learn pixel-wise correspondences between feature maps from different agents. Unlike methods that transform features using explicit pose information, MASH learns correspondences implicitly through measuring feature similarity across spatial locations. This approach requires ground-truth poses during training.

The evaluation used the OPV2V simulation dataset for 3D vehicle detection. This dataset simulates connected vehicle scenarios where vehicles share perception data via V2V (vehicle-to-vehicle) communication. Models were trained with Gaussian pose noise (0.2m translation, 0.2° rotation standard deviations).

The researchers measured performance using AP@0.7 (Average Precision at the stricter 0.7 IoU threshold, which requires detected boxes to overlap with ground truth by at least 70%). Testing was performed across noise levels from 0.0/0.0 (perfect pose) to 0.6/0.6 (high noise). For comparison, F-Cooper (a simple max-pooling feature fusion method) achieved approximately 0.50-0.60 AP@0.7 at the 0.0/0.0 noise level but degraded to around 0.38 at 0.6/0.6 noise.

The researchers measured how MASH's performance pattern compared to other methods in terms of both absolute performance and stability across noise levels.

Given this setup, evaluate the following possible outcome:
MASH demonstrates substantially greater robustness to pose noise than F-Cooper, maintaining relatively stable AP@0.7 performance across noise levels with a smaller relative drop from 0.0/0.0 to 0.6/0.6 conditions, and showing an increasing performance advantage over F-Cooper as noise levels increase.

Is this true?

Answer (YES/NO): NO